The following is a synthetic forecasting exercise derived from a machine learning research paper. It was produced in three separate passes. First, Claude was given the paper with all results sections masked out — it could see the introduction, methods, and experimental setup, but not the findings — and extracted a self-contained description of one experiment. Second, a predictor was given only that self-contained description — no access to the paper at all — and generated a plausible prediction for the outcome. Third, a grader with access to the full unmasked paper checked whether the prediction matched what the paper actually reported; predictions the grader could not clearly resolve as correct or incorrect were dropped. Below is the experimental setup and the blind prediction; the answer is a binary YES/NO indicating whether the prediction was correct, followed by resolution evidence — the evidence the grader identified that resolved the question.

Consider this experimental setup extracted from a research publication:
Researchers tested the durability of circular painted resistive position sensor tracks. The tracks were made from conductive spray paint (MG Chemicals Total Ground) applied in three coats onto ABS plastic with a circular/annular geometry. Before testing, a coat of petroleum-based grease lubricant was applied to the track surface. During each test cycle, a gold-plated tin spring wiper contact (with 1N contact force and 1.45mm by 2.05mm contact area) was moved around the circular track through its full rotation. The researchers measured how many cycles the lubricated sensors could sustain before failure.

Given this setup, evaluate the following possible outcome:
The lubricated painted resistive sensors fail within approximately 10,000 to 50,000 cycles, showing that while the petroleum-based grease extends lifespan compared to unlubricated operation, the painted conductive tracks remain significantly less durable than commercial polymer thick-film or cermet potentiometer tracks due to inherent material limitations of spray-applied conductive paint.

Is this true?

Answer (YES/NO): YES